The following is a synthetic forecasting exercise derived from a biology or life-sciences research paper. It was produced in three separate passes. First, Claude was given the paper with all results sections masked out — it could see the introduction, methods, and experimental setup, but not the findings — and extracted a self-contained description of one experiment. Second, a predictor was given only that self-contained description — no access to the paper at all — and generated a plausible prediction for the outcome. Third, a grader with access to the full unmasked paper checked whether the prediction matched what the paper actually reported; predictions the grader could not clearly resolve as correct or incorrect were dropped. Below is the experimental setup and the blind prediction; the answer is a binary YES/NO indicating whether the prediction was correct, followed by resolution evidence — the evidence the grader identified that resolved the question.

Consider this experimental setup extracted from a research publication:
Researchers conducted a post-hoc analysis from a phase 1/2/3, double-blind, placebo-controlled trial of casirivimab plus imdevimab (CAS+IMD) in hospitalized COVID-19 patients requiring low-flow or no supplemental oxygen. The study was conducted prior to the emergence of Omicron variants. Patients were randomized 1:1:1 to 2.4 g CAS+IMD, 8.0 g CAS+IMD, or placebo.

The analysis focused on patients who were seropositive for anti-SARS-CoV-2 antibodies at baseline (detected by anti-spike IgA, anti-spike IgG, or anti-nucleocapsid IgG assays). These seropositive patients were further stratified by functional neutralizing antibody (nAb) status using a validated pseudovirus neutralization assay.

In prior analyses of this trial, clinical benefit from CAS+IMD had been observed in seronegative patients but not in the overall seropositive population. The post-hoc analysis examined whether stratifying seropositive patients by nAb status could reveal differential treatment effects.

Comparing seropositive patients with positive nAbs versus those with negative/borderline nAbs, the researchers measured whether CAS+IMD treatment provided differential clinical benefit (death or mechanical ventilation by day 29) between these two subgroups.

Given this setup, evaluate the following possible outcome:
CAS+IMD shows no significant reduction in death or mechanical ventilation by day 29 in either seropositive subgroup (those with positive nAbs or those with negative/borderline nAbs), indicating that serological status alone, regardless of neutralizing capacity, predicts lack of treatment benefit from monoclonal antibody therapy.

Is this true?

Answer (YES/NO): NO